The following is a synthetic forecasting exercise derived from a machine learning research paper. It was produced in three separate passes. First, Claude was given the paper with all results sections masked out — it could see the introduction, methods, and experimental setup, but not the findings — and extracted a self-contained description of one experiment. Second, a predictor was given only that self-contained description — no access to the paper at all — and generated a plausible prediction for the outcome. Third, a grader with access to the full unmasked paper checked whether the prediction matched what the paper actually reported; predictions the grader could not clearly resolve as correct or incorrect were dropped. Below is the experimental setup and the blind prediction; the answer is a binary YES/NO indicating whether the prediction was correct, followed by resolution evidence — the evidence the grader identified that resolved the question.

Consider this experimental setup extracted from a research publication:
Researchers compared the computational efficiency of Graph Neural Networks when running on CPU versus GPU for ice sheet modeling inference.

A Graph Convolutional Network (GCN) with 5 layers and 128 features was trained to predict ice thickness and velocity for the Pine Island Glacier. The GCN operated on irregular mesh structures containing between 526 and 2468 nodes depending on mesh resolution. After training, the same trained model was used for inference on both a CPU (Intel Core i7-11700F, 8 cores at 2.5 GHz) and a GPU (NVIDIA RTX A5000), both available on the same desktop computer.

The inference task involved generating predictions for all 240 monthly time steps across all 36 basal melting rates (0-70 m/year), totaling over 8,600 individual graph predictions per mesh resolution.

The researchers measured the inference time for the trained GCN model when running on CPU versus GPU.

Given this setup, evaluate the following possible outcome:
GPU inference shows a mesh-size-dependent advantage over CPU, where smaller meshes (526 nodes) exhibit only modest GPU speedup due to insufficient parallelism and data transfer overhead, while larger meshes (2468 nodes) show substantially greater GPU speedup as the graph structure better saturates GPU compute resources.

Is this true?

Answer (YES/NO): YES